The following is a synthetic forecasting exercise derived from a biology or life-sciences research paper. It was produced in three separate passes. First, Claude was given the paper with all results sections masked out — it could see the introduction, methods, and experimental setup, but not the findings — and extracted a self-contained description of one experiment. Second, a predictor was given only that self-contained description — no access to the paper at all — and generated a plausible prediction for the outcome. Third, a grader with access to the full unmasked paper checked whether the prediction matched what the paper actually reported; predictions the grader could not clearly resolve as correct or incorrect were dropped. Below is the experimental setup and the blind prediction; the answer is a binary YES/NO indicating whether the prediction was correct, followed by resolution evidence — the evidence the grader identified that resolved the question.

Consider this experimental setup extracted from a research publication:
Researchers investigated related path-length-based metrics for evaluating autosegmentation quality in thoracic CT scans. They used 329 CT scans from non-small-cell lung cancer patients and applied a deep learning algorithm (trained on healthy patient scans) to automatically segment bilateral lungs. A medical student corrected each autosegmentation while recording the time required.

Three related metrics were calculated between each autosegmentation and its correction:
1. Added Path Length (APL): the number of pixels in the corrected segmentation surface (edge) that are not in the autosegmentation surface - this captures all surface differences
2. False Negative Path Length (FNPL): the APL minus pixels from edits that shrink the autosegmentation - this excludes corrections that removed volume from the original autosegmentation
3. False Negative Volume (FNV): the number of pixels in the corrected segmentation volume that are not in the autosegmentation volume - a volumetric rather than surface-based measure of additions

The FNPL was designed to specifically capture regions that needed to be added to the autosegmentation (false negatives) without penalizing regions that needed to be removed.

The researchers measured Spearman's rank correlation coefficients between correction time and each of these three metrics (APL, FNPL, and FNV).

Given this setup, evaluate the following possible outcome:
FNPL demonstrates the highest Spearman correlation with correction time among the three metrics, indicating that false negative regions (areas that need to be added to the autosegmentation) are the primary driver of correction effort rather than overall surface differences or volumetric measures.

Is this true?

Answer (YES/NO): NO